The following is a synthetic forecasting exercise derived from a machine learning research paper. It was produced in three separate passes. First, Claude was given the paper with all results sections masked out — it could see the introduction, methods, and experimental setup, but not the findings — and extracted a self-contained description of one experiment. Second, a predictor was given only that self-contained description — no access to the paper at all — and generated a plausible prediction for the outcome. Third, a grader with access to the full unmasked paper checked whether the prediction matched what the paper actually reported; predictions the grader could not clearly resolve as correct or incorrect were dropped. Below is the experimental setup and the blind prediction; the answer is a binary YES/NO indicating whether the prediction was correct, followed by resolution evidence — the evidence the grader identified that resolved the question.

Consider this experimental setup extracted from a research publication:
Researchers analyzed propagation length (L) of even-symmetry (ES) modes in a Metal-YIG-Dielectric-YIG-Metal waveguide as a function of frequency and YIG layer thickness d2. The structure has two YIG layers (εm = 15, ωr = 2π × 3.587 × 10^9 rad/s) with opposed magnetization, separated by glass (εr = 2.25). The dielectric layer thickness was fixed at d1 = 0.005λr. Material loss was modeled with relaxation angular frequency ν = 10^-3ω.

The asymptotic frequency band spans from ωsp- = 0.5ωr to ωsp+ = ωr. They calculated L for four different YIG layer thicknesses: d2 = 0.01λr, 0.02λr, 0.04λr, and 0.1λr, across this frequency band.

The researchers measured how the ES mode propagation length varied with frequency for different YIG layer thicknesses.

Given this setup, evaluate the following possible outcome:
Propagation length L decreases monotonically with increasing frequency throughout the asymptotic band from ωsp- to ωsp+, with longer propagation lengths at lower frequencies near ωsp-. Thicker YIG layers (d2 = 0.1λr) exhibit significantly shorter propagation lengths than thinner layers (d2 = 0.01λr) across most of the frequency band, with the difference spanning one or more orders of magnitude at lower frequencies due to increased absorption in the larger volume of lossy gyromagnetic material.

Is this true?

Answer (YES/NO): NO